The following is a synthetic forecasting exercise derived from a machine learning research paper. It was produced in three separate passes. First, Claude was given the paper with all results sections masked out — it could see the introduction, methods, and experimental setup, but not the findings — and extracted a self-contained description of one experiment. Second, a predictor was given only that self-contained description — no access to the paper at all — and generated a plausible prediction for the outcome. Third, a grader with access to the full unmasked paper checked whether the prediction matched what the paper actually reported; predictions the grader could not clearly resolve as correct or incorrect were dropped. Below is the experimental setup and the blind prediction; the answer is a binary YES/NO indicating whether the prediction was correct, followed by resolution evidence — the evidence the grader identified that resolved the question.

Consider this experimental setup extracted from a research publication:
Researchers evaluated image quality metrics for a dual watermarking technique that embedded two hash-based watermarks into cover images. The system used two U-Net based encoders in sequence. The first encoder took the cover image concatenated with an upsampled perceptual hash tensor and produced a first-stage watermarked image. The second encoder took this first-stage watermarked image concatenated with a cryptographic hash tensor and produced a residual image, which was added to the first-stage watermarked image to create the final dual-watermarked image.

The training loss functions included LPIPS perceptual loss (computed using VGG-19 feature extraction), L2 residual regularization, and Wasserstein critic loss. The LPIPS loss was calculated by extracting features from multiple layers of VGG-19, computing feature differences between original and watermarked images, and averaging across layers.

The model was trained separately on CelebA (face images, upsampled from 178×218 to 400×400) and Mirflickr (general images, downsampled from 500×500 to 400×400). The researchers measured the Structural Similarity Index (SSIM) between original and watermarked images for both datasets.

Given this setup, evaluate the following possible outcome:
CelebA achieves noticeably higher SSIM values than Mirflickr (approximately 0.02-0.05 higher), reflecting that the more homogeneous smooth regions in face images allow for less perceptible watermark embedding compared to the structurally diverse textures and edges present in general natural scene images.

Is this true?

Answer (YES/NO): NO